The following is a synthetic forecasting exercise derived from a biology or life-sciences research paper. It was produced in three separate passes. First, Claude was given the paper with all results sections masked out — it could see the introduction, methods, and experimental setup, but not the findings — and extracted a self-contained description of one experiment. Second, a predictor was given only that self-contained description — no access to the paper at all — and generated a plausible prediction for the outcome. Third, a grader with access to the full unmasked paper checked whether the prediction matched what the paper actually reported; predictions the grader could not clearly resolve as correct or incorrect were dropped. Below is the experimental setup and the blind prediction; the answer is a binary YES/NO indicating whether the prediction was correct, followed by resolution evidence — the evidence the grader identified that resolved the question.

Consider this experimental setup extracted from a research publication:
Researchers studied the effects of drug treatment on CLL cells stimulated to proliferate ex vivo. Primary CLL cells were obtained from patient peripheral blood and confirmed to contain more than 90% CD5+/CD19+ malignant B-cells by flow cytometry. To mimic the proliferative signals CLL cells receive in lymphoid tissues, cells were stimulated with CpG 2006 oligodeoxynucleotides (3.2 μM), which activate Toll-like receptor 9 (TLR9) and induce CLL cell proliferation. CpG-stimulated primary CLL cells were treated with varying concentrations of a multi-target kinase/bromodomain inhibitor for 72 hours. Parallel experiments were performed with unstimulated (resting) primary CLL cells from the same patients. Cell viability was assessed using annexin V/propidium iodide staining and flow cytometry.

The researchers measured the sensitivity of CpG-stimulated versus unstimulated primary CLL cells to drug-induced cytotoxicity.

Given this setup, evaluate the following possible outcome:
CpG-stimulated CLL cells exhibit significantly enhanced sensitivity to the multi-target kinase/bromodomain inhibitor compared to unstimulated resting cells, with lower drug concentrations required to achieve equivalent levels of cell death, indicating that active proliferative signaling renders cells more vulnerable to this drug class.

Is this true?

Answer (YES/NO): YES